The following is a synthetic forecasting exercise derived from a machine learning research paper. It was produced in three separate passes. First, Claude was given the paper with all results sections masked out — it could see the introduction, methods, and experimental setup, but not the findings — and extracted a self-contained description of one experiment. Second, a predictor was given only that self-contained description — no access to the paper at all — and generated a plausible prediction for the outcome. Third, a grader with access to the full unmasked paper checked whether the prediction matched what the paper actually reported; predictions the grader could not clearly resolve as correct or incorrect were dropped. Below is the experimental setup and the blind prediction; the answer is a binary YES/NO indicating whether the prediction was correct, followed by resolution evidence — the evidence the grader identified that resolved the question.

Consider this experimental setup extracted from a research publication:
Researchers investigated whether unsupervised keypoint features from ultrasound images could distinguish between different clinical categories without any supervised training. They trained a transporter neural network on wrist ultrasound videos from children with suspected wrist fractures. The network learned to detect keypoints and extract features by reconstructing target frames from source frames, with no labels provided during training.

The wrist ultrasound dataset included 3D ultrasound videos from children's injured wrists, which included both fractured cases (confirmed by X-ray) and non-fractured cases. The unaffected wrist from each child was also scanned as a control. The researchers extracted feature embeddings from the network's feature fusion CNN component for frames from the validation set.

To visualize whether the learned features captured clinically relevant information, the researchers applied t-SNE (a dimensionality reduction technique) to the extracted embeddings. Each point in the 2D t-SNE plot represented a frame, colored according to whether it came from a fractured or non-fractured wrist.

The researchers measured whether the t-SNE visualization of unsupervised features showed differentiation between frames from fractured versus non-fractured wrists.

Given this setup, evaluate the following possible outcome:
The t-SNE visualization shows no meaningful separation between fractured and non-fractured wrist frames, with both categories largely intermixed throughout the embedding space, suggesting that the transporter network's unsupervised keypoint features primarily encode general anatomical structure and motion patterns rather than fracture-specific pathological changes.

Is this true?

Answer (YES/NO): NO